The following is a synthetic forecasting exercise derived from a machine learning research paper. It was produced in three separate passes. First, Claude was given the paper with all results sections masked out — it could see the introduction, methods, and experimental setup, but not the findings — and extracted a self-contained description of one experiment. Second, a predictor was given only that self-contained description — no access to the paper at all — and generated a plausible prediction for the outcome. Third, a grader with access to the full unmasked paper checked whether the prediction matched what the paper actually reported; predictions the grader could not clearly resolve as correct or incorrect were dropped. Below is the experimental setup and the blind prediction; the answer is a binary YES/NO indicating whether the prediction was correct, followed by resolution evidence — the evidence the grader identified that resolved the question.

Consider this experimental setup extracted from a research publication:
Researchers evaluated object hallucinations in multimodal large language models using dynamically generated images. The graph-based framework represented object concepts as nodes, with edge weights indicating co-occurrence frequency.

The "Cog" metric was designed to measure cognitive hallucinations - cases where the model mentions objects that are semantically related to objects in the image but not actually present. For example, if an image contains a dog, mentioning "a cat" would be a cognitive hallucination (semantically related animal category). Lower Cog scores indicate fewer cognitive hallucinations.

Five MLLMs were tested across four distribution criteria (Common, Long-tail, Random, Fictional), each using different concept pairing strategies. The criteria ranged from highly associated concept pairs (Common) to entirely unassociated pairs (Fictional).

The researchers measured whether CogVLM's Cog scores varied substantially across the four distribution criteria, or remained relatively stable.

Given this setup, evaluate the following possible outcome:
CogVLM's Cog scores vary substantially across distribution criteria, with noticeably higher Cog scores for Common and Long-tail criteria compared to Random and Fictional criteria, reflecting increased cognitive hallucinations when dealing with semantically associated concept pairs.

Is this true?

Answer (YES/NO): NO